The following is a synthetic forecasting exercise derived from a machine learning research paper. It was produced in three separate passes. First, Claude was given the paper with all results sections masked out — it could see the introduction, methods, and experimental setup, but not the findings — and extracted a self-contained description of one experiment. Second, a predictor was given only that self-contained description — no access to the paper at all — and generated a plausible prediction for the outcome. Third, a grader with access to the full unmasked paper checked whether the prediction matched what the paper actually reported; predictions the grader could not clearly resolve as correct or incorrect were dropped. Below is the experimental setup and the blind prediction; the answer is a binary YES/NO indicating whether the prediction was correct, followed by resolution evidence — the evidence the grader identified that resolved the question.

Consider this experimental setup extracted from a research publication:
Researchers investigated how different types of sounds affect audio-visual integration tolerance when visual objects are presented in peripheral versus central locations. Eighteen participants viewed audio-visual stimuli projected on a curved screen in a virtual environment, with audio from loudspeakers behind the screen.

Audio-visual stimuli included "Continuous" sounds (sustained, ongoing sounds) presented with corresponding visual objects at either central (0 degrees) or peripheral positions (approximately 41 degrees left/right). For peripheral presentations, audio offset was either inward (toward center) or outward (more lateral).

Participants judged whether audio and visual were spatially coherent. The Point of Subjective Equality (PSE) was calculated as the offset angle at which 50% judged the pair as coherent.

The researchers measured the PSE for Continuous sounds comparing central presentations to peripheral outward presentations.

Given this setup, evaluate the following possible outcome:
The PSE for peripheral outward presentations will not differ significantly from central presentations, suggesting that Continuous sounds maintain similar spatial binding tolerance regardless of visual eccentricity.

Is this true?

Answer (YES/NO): NO